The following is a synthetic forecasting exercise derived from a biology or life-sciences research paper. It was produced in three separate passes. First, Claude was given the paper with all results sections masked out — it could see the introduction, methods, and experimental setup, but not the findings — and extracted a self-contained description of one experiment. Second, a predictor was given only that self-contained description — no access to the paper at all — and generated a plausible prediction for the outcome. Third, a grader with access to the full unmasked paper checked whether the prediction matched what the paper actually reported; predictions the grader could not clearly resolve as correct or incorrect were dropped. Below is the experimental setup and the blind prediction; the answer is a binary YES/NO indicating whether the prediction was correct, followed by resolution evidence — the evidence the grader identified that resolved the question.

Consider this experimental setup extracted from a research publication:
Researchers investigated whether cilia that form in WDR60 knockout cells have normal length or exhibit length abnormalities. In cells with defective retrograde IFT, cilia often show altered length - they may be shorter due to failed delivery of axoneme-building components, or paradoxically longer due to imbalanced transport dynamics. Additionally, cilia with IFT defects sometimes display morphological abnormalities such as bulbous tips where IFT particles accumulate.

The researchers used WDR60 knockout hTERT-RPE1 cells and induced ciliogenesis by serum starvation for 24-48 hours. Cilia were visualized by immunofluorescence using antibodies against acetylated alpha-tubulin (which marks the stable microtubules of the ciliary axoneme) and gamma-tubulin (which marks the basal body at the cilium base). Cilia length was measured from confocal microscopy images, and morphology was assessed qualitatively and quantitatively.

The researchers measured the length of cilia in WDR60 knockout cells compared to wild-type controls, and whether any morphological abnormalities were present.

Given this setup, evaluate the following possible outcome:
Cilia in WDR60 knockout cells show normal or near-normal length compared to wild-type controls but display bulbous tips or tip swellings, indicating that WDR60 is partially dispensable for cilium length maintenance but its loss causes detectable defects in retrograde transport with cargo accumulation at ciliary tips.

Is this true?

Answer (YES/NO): NO